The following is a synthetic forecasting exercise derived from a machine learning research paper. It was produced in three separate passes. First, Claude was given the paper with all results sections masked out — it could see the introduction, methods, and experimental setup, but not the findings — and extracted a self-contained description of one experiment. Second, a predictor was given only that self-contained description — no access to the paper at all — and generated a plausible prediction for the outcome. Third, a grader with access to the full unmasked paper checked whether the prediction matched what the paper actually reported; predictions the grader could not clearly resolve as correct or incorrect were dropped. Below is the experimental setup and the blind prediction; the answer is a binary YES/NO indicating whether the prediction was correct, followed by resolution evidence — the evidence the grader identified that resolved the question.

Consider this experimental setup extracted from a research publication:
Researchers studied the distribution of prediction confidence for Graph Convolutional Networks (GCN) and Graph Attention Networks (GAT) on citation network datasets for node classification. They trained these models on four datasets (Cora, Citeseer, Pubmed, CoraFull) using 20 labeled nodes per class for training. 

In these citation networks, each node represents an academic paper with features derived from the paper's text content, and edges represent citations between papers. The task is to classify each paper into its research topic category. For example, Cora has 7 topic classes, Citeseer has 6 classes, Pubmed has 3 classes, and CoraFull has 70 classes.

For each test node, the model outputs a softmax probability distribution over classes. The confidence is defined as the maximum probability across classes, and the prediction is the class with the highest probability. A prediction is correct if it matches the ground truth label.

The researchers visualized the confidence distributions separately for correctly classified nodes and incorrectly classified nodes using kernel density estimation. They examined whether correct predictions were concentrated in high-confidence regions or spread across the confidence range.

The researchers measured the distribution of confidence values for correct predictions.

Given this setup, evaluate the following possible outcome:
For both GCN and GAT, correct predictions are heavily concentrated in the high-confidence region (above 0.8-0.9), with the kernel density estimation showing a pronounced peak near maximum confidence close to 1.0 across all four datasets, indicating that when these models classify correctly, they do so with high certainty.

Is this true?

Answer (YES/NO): NO